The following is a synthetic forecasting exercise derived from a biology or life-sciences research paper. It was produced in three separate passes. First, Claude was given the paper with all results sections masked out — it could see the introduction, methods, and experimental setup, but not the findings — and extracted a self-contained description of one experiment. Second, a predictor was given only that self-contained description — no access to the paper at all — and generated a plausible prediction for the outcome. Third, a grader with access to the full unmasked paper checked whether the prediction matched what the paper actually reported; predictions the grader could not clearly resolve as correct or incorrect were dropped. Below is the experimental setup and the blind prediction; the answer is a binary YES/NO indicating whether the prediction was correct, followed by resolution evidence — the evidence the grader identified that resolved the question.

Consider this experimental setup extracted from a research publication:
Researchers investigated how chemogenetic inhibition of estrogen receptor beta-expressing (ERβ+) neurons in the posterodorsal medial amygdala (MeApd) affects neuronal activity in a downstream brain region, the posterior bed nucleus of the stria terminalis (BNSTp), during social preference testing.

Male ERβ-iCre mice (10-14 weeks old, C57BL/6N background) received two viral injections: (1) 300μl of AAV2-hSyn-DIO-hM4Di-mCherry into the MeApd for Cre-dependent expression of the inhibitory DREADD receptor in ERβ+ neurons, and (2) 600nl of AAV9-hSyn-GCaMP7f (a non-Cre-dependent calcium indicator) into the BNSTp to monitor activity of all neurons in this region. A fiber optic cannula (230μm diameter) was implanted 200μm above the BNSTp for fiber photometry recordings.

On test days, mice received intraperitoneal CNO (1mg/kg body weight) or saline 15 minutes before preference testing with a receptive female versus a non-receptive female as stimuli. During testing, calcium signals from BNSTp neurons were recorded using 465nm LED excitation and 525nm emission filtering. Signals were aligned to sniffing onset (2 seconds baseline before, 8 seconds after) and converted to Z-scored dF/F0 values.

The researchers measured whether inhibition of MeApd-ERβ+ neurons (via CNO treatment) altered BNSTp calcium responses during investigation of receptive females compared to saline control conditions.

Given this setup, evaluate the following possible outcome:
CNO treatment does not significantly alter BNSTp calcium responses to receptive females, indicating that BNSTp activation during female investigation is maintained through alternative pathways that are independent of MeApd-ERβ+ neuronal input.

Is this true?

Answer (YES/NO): NO